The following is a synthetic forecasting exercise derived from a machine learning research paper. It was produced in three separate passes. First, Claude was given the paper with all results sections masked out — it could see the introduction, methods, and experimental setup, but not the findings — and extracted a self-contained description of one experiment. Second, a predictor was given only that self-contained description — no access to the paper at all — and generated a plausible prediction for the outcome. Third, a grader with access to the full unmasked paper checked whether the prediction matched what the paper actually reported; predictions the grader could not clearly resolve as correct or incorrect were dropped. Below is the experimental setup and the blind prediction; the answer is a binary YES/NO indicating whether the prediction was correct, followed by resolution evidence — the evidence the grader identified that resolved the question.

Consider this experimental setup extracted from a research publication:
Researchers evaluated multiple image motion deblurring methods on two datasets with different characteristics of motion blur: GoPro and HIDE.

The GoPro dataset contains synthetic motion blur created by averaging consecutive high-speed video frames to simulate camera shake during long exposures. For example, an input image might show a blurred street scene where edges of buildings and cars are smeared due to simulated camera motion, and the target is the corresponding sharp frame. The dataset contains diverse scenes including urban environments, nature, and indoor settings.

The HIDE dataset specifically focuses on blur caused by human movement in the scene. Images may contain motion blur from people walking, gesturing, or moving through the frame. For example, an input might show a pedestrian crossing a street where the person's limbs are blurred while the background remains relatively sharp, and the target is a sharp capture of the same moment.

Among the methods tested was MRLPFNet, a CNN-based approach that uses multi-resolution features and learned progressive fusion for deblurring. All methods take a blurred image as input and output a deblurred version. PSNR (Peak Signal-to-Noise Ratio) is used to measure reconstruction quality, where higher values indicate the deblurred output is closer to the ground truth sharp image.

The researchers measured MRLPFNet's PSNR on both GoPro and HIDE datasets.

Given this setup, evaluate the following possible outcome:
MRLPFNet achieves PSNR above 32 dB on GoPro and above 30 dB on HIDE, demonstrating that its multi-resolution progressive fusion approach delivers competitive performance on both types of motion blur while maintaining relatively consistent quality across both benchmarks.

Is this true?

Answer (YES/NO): YES